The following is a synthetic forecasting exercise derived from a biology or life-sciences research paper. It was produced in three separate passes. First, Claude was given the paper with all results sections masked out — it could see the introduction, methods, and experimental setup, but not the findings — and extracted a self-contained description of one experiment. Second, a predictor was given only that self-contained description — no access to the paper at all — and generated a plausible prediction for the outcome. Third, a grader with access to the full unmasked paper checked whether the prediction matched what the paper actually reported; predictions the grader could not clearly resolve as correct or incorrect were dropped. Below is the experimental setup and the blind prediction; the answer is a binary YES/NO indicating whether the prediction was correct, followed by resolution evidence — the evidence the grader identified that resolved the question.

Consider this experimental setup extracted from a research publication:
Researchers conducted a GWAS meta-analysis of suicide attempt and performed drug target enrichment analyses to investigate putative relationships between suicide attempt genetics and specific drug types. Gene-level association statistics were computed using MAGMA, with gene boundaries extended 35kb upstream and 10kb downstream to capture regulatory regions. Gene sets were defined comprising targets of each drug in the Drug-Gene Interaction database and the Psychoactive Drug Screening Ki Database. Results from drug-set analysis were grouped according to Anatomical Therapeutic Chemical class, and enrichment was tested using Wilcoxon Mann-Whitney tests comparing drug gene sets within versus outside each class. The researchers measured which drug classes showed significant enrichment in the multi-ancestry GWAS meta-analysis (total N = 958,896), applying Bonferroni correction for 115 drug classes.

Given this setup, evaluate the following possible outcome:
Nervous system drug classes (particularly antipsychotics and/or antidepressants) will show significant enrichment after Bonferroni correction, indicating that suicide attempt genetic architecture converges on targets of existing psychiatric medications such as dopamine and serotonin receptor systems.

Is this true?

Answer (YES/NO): YES